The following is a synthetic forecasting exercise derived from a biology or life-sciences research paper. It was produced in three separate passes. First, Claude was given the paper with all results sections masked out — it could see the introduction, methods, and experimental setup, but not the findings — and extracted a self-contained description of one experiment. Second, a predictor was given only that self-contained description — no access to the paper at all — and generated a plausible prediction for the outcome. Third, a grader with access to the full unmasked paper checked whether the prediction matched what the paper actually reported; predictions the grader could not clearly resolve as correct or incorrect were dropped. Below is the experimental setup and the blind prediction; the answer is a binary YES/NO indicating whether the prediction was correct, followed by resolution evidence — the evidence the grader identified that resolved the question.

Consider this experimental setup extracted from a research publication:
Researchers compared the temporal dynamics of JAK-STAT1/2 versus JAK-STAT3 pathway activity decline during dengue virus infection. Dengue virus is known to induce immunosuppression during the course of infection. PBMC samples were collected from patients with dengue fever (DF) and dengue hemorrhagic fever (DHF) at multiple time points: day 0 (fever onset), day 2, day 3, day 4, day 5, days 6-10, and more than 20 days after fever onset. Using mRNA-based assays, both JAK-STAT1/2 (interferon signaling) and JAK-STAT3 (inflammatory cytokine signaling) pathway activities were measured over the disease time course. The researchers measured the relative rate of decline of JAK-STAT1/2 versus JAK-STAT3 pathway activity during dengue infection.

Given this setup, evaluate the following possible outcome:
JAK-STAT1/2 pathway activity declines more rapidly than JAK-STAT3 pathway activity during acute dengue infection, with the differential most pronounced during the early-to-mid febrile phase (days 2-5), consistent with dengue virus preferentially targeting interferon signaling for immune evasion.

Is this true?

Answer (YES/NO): YES